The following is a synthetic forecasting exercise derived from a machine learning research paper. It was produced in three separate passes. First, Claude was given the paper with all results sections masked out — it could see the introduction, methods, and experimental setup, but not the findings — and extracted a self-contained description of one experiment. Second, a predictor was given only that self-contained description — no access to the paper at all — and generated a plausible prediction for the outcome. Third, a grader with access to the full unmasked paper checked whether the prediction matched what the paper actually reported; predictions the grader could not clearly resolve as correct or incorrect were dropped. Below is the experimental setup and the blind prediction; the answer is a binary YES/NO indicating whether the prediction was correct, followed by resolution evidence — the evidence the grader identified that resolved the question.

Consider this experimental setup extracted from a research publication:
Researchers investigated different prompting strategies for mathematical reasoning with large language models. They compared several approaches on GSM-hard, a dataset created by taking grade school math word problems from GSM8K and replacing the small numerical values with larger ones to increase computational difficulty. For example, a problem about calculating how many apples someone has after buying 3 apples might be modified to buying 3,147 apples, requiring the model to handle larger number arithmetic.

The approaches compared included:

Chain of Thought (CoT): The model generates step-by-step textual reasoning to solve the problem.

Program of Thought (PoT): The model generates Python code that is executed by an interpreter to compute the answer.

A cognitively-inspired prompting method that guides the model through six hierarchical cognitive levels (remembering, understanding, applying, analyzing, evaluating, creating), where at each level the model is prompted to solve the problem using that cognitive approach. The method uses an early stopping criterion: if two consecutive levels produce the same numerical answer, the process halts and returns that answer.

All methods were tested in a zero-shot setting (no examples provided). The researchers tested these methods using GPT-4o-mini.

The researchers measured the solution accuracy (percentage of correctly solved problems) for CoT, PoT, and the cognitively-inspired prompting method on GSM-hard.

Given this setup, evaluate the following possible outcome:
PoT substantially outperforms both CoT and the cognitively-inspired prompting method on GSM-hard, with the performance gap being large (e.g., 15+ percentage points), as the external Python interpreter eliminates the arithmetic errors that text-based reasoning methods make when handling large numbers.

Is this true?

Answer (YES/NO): YES